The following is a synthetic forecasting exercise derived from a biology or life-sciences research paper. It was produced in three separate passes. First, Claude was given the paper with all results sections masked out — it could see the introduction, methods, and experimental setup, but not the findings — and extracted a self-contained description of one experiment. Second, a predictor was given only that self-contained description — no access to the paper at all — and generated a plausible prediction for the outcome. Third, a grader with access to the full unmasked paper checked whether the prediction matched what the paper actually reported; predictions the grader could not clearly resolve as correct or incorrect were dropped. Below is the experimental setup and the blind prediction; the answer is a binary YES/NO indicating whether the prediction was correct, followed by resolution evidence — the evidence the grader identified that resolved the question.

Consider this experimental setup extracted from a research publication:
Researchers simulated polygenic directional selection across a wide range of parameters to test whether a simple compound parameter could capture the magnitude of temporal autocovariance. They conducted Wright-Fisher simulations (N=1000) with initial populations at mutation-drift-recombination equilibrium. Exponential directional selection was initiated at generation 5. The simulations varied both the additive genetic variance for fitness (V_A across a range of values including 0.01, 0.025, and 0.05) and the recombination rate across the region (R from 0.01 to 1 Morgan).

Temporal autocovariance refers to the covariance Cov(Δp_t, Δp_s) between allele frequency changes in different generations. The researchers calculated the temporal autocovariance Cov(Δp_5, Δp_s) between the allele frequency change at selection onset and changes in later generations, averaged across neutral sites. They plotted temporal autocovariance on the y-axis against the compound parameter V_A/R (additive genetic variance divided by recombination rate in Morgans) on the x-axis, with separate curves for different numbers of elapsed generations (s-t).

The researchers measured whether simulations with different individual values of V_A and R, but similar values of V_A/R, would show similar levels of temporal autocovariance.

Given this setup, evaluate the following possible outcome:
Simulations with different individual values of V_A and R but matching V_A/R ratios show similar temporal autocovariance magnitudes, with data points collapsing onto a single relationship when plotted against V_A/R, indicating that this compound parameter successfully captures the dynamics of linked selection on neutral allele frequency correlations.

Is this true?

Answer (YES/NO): YES